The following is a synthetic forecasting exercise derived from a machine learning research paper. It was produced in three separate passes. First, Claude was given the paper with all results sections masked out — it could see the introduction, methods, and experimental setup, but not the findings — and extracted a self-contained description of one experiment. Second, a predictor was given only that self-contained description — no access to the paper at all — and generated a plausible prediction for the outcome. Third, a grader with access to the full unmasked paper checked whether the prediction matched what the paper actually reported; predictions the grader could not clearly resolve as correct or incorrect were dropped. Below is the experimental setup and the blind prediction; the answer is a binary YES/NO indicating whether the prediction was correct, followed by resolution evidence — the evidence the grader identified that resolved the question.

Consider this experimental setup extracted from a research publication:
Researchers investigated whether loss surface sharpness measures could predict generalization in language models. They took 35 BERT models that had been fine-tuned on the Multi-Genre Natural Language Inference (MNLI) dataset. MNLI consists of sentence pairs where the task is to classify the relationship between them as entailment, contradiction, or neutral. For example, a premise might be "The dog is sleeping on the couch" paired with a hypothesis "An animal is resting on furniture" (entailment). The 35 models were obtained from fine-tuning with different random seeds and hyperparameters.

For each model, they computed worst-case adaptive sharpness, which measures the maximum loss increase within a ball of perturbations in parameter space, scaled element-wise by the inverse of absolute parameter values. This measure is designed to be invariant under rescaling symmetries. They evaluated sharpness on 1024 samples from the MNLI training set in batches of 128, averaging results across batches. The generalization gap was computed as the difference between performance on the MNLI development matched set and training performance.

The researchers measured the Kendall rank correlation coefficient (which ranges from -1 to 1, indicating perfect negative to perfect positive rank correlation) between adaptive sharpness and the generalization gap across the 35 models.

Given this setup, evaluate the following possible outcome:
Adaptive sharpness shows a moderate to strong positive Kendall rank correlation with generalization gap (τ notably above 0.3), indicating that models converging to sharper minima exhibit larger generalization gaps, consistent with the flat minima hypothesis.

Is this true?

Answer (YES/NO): NO